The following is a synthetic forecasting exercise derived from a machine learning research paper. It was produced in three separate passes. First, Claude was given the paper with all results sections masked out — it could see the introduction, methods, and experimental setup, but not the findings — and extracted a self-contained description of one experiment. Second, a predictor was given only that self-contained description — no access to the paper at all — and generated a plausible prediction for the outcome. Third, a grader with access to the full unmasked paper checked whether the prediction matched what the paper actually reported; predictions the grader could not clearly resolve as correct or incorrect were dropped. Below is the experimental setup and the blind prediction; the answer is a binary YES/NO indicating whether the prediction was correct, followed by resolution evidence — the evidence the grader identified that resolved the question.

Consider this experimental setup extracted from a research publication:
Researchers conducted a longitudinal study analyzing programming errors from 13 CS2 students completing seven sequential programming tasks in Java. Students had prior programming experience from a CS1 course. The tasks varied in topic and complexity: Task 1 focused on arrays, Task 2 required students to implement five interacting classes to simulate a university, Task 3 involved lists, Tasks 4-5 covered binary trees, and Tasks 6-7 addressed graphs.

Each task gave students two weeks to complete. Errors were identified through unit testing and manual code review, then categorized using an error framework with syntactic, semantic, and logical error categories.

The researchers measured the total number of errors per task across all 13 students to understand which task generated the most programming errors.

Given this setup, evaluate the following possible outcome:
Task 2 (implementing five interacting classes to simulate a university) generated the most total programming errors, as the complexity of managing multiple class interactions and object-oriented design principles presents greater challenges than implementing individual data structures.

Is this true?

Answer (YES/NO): YES